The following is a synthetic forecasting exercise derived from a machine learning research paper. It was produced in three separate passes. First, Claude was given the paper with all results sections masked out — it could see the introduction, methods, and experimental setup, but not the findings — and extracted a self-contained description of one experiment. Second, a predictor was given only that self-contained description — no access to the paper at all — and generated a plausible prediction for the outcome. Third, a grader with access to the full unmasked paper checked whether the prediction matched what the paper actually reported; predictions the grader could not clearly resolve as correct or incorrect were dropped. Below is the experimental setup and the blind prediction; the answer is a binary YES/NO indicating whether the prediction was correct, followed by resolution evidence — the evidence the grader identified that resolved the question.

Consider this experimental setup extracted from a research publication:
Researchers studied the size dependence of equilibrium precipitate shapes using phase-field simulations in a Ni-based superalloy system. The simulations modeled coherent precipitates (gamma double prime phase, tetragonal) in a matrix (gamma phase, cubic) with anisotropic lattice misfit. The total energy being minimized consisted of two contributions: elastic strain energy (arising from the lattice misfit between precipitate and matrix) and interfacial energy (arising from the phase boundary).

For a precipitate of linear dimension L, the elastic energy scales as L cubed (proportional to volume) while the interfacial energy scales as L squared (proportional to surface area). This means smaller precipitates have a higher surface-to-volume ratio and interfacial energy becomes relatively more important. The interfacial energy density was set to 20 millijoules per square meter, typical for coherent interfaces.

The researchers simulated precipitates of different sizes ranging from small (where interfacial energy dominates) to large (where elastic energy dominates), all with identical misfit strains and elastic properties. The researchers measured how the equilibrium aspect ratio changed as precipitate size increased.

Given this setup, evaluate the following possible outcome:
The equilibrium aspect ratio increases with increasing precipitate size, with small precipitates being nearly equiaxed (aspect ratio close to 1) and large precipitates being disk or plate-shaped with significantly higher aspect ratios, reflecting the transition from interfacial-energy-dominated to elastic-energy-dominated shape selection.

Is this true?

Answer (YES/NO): NO